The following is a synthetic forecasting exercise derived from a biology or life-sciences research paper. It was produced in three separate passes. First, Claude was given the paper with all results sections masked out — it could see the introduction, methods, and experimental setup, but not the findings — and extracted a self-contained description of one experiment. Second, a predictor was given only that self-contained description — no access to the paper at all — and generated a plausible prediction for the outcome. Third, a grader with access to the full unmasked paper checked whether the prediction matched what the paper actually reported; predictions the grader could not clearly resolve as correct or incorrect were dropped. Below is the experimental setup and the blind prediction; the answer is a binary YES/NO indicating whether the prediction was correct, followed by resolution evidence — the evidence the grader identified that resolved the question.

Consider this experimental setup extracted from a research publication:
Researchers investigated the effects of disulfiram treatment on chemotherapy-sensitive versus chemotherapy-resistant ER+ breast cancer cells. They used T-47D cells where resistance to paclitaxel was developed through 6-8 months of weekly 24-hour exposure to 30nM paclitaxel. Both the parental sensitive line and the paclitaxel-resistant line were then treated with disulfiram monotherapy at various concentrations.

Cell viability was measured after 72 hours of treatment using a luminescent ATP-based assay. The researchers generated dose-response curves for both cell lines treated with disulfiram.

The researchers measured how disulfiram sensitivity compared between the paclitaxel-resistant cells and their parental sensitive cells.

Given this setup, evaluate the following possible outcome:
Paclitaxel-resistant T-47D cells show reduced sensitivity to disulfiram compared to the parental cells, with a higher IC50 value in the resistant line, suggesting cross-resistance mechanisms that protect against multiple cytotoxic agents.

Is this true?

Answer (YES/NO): NO